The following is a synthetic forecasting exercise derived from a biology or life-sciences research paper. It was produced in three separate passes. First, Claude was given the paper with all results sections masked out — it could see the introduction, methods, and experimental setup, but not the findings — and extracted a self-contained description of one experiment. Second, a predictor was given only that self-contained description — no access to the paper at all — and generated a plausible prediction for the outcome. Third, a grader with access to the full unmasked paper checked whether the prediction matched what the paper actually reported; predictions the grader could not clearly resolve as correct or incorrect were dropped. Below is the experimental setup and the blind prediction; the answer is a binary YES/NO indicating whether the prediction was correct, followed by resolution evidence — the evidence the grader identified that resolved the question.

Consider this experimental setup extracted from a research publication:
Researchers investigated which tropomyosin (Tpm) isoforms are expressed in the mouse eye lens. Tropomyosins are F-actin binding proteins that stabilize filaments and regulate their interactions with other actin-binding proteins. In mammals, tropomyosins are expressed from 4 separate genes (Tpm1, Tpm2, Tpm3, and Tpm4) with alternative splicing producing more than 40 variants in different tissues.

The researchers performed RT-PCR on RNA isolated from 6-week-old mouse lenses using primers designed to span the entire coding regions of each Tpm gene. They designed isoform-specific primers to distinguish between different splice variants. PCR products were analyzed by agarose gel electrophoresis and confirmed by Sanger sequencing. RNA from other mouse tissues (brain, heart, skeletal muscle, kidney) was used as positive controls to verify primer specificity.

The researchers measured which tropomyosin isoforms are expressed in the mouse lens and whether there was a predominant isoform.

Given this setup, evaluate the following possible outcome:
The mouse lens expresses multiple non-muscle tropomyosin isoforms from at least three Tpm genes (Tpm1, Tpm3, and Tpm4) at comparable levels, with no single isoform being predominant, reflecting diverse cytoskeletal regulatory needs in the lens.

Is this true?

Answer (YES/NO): NO